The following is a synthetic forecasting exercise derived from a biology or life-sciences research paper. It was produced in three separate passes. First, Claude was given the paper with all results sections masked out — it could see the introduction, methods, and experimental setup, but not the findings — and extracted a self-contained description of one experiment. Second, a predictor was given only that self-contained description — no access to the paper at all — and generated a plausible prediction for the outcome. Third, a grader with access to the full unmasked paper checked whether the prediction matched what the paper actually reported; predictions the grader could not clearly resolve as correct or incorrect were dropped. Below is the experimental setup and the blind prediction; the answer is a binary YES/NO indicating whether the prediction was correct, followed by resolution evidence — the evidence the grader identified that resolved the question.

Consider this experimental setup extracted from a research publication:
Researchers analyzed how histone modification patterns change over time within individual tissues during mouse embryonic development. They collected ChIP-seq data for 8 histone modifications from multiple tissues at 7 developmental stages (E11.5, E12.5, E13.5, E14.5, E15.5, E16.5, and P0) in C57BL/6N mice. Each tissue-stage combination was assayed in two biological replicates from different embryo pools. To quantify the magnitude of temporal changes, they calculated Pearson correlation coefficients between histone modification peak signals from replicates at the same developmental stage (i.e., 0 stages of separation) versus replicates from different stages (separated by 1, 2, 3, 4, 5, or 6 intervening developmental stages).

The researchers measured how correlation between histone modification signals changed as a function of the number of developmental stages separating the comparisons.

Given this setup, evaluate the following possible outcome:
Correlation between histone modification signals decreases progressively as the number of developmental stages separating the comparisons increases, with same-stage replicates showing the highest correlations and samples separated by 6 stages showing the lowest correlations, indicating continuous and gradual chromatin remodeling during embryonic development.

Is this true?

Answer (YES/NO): YES